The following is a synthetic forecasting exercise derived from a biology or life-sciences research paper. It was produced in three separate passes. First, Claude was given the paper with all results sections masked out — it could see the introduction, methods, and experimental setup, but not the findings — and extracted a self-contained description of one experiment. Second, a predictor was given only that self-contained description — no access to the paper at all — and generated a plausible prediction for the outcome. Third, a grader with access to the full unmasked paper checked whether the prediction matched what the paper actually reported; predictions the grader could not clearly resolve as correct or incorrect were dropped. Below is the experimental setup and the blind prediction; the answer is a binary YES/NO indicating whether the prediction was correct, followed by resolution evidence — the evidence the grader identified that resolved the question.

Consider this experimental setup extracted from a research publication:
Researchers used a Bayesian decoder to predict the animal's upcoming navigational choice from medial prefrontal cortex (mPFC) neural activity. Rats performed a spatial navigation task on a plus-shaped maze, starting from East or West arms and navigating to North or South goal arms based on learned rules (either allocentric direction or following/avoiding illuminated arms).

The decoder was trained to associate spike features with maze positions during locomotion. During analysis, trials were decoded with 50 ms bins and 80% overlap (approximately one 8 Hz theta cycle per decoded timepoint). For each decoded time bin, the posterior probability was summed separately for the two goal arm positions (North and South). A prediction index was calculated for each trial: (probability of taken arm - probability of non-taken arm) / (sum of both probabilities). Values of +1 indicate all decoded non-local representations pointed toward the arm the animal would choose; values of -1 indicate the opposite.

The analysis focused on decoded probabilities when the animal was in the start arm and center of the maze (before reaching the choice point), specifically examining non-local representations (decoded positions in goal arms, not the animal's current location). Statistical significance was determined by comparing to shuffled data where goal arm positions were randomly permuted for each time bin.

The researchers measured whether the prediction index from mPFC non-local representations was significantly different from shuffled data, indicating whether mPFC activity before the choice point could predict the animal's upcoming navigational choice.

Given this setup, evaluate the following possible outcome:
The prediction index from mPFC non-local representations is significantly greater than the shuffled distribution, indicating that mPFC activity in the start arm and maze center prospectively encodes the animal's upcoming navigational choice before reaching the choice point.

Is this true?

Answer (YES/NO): YES